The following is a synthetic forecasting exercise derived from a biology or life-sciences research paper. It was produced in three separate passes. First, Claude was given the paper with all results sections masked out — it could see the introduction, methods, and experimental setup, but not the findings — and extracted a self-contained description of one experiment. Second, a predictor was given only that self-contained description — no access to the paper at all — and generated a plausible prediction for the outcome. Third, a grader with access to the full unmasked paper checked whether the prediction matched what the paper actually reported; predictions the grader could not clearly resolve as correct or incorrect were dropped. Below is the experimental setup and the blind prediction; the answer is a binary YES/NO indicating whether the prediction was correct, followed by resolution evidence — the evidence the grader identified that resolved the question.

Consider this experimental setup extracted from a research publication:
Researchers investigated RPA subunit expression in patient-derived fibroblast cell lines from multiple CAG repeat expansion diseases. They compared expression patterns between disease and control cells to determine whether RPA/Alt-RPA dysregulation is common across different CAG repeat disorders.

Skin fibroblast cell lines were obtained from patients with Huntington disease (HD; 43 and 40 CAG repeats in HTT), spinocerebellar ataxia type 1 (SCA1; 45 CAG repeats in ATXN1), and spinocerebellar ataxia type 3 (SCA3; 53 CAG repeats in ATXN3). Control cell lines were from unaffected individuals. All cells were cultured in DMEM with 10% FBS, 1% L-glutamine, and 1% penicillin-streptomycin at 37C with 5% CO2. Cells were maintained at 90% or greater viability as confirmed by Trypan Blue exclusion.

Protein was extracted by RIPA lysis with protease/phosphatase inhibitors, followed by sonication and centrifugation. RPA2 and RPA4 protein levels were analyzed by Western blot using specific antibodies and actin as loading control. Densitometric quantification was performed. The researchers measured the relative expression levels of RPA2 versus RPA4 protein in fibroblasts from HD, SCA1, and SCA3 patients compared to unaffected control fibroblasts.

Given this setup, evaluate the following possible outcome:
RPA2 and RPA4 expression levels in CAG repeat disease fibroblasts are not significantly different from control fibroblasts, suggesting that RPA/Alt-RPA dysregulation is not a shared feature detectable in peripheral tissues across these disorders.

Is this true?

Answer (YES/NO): NO